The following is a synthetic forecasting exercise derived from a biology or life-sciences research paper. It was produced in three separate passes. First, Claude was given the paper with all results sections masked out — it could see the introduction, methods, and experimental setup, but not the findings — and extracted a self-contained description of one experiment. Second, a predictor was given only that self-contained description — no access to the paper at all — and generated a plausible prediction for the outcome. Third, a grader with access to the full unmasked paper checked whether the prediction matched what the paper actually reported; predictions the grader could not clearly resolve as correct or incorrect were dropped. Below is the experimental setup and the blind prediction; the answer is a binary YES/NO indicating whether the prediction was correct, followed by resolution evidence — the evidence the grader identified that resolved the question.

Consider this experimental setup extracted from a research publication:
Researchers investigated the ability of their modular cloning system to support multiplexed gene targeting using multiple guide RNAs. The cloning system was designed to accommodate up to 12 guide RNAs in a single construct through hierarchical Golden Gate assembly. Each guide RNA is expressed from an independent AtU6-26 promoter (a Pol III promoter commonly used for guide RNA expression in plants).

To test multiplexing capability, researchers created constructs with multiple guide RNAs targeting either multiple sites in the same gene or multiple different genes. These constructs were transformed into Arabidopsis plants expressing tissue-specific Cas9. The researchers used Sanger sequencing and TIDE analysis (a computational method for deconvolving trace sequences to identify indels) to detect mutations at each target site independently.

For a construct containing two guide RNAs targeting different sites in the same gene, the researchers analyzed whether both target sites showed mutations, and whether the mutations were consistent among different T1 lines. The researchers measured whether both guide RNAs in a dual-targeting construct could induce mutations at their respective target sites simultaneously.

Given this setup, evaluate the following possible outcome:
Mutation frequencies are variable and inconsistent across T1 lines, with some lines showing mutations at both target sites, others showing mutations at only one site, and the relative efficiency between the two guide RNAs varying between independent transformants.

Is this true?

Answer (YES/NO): NO